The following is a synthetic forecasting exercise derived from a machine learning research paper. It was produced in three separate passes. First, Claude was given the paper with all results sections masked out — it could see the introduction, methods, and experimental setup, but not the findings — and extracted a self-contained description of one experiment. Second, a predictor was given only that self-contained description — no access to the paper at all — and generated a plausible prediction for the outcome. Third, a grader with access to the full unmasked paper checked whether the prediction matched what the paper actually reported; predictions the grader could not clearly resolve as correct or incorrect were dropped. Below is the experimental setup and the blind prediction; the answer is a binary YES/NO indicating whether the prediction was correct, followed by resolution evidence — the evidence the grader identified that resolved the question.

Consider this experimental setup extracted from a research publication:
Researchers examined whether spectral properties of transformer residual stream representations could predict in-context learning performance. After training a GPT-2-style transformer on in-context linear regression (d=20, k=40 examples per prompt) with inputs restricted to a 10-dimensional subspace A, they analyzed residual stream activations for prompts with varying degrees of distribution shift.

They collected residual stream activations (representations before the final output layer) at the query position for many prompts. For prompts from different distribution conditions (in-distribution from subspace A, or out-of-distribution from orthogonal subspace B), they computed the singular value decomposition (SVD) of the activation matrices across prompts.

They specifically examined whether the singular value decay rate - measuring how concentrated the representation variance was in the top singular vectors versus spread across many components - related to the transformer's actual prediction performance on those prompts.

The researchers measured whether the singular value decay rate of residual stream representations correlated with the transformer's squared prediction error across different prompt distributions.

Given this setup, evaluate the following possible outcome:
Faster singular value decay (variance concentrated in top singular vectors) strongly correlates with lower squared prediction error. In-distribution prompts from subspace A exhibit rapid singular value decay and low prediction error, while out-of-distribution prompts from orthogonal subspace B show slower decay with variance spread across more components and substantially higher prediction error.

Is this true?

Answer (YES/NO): YES